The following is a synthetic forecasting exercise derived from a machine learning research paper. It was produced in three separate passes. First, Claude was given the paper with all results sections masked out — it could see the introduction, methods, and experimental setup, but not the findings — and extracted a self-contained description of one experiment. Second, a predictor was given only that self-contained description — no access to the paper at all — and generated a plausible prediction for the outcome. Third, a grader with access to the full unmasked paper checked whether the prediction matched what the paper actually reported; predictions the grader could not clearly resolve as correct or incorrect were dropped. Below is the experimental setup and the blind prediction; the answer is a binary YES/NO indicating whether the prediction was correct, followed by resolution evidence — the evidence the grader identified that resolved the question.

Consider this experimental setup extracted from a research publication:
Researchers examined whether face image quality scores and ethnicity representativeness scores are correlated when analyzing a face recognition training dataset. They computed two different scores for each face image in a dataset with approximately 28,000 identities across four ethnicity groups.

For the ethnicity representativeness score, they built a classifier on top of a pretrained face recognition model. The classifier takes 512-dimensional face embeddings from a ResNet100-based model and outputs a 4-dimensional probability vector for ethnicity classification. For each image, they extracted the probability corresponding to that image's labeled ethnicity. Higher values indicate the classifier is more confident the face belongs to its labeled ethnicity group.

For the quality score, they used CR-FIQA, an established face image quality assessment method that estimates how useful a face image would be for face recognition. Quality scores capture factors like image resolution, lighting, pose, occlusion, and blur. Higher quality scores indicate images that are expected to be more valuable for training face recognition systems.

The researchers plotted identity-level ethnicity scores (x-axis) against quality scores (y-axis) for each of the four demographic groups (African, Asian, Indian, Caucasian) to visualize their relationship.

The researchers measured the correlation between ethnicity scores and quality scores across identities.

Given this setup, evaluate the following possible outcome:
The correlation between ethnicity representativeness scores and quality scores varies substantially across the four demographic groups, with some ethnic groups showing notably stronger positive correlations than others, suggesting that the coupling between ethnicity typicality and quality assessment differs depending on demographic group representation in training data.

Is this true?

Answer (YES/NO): NO